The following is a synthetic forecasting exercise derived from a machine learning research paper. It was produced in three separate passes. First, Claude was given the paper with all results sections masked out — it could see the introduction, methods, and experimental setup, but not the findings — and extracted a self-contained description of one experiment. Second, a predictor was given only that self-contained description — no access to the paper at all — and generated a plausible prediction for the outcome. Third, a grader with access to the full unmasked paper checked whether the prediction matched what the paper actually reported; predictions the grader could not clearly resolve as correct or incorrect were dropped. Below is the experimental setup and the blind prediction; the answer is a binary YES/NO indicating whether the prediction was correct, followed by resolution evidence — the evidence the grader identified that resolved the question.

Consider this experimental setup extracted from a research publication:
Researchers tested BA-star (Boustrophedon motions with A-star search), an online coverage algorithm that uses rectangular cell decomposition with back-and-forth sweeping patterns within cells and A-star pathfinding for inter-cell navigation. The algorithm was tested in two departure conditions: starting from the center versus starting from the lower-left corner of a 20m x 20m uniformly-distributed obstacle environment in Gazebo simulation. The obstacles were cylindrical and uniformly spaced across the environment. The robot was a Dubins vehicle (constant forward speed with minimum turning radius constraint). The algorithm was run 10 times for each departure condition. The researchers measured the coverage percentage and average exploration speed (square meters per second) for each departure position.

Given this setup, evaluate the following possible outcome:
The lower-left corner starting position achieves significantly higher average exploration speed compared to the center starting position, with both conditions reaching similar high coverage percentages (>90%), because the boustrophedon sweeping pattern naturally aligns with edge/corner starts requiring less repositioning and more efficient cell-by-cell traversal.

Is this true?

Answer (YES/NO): NO